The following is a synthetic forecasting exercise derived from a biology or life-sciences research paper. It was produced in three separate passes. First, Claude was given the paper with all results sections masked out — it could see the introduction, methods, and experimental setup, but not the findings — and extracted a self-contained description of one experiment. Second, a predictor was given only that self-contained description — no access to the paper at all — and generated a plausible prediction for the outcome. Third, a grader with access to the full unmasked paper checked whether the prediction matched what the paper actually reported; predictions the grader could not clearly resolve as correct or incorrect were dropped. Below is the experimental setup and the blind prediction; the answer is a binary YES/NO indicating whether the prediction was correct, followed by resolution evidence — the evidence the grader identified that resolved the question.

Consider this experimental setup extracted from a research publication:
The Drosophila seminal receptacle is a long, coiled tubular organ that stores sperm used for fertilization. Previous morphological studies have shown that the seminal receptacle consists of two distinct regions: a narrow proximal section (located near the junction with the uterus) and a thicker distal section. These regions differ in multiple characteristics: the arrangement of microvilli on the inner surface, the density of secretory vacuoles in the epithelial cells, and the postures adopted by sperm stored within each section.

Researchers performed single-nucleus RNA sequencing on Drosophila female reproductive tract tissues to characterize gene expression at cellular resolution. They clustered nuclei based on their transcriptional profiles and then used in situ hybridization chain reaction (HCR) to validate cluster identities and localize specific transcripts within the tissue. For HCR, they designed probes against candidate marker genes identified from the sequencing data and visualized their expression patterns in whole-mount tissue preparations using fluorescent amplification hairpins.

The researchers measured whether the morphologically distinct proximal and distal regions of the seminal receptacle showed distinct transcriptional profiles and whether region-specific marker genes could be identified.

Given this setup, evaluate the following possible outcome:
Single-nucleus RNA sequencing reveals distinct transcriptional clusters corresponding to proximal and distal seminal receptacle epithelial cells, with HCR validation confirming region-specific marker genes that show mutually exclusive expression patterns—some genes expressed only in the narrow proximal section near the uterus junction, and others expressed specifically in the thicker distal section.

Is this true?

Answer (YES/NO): YES